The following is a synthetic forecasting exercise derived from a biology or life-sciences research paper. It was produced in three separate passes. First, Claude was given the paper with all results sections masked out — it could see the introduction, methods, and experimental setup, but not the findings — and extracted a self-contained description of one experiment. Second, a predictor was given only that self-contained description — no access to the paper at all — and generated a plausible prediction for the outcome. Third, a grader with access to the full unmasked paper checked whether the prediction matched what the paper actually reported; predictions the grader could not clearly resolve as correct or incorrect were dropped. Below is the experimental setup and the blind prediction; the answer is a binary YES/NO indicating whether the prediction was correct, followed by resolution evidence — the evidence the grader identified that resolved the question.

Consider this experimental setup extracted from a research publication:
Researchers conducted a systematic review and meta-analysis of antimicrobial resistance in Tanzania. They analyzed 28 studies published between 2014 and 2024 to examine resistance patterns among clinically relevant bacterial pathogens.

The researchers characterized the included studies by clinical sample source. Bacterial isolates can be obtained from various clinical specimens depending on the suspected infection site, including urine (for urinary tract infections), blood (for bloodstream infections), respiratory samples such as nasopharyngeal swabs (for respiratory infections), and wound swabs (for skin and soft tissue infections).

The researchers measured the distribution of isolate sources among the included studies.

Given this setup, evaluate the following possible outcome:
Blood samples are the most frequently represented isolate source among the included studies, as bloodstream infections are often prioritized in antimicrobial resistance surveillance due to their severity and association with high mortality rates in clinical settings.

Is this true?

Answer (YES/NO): NO